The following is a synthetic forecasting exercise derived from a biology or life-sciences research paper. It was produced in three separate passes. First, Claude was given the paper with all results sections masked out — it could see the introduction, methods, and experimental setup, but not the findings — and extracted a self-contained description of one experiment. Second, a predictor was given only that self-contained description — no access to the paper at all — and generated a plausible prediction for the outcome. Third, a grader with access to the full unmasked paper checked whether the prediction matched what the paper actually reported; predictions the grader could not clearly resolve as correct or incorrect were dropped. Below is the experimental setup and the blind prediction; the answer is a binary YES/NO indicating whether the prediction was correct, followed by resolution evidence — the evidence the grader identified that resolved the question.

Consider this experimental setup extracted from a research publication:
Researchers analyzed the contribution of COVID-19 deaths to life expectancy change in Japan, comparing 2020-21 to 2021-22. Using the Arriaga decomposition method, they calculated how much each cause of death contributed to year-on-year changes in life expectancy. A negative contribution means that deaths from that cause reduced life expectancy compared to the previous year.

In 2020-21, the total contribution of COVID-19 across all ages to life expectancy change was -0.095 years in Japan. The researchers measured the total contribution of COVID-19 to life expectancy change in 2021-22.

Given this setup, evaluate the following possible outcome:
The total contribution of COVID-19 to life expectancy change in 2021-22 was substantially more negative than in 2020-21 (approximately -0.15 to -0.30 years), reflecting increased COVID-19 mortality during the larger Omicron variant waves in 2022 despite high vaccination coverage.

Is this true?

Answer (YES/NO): NO